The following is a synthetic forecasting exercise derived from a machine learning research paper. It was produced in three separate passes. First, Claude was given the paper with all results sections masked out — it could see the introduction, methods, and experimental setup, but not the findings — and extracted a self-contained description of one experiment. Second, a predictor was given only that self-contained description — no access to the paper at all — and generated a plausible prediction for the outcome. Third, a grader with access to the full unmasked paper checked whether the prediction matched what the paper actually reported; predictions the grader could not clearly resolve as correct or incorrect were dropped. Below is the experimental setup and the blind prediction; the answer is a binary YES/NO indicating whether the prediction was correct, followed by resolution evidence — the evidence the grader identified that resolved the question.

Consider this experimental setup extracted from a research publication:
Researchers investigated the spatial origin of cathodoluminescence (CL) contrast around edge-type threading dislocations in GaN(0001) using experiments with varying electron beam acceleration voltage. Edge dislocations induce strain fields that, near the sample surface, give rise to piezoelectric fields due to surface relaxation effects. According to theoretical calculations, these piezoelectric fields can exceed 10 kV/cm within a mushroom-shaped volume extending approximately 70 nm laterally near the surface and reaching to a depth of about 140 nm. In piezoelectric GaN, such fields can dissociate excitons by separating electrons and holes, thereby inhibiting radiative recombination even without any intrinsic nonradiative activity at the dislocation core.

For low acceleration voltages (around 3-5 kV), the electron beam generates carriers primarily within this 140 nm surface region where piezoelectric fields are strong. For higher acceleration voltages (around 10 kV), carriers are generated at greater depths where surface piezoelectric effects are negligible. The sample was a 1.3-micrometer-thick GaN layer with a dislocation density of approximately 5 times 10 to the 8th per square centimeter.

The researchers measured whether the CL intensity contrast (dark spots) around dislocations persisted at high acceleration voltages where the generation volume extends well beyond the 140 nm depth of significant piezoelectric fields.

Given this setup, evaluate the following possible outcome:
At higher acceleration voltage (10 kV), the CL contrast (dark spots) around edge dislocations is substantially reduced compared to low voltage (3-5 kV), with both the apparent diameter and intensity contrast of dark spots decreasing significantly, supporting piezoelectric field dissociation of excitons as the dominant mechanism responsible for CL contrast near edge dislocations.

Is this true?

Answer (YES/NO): NO